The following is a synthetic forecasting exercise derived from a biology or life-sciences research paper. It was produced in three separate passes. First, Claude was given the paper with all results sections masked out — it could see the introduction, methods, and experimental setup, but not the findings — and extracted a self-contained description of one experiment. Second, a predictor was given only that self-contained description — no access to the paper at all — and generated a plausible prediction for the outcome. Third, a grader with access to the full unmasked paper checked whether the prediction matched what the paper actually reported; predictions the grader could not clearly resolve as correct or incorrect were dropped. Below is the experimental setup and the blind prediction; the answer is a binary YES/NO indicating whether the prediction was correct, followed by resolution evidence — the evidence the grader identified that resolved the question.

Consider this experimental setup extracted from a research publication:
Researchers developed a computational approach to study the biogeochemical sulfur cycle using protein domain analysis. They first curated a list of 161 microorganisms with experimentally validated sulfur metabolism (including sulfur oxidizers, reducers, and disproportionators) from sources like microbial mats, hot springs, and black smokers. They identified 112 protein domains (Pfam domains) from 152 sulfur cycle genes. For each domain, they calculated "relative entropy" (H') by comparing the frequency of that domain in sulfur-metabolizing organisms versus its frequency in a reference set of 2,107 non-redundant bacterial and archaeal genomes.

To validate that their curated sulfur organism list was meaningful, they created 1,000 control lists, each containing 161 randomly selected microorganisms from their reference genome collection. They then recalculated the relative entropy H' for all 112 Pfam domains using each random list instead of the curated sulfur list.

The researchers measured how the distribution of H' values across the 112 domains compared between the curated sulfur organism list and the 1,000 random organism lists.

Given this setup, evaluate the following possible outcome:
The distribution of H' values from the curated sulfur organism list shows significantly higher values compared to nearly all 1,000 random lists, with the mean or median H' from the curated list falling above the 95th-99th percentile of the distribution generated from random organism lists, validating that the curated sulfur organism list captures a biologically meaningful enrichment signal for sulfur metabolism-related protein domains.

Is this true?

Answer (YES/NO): YES